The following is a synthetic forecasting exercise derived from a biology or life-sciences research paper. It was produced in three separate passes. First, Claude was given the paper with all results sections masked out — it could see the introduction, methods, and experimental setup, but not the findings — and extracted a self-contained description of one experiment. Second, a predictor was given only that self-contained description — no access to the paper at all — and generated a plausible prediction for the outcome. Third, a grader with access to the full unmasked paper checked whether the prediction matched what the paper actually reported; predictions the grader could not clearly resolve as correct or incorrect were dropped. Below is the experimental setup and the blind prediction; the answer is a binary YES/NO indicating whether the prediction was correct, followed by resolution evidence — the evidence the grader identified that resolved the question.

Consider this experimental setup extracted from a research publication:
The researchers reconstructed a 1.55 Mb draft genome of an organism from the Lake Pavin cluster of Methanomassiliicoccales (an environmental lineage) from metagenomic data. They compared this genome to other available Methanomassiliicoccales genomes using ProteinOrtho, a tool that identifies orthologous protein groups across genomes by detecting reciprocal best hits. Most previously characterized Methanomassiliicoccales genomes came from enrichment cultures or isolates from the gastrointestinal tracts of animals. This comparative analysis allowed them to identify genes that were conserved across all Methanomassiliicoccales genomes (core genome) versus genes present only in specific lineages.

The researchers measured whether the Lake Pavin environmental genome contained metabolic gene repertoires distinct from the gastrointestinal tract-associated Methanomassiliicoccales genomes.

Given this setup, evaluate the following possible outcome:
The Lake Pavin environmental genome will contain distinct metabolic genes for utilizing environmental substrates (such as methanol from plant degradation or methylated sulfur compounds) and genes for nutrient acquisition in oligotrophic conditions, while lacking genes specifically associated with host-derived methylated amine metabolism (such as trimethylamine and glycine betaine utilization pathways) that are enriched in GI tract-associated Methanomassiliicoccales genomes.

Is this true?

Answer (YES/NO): NO